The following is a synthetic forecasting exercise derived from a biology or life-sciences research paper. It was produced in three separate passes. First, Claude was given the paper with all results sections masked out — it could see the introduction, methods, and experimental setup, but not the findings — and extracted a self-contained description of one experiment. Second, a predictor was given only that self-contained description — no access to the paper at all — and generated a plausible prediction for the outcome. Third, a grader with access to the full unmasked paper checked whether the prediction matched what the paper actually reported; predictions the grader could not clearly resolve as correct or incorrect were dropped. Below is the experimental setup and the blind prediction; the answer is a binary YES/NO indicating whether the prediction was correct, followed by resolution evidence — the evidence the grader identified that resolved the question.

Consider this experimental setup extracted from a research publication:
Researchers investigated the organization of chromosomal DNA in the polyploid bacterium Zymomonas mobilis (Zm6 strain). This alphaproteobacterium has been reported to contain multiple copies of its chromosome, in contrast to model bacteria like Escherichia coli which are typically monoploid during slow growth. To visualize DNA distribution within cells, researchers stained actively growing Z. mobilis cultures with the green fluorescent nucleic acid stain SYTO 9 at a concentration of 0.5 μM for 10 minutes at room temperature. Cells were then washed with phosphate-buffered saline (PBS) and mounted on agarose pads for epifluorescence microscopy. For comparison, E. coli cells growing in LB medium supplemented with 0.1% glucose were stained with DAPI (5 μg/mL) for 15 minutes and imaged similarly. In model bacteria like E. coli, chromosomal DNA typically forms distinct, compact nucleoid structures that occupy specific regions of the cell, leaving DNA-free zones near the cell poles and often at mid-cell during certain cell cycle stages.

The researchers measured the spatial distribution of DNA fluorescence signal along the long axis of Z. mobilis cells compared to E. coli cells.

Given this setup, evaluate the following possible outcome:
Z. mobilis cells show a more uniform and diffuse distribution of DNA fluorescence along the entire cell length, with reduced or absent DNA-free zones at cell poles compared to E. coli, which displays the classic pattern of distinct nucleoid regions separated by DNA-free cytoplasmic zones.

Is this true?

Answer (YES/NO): YES